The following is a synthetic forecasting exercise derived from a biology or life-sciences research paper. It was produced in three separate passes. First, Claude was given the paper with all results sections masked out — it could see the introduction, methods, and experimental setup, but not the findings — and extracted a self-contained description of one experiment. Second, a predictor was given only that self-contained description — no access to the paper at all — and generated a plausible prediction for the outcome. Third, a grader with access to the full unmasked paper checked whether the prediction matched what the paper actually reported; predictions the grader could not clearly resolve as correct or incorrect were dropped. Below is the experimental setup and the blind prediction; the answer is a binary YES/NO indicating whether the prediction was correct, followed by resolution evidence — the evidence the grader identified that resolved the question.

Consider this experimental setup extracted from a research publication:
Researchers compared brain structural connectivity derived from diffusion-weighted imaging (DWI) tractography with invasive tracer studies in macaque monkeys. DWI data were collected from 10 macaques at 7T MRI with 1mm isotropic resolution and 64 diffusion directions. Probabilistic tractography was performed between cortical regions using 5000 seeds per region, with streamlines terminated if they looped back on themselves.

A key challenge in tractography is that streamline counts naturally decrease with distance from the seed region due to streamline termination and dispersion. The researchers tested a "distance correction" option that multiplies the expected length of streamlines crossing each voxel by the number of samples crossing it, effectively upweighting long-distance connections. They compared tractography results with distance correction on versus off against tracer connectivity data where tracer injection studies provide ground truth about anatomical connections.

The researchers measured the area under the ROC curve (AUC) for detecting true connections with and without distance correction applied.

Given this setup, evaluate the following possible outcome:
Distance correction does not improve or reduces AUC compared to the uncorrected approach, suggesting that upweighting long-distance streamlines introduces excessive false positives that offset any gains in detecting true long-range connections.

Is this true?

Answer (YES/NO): NO